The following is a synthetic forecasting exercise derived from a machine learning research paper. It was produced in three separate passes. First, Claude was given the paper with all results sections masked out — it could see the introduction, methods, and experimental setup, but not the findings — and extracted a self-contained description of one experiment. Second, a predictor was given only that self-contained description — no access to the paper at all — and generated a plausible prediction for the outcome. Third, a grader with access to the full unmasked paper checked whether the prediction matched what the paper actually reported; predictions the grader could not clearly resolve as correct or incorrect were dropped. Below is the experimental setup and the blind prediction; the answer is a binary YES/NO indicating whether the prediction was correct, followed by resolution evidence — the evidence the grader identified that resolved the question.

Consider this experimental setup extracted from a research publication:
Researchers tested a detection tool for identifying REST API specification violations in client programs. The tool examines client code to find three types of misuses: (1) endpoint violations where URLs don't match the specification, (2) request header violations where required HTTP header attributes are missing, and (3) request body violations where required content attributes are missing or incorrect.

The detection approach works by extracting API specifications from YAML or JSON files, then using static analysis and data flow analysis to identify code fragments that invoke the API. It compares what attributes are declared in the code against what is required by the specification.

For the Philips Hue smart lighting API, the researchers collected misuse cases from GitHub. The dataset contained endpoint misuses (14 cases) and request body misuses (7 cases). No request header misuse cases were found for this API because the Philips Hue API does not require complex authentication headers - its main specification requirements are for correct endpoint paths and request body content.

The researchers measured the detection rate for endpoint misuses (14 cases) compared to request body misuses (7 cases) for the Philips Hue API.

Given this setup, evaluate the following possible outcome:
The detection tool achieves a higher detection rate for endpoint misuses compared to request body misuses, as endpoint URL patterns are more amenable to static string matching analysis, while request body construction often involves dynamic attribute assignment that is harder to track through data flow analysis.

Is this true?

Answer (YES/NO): NO